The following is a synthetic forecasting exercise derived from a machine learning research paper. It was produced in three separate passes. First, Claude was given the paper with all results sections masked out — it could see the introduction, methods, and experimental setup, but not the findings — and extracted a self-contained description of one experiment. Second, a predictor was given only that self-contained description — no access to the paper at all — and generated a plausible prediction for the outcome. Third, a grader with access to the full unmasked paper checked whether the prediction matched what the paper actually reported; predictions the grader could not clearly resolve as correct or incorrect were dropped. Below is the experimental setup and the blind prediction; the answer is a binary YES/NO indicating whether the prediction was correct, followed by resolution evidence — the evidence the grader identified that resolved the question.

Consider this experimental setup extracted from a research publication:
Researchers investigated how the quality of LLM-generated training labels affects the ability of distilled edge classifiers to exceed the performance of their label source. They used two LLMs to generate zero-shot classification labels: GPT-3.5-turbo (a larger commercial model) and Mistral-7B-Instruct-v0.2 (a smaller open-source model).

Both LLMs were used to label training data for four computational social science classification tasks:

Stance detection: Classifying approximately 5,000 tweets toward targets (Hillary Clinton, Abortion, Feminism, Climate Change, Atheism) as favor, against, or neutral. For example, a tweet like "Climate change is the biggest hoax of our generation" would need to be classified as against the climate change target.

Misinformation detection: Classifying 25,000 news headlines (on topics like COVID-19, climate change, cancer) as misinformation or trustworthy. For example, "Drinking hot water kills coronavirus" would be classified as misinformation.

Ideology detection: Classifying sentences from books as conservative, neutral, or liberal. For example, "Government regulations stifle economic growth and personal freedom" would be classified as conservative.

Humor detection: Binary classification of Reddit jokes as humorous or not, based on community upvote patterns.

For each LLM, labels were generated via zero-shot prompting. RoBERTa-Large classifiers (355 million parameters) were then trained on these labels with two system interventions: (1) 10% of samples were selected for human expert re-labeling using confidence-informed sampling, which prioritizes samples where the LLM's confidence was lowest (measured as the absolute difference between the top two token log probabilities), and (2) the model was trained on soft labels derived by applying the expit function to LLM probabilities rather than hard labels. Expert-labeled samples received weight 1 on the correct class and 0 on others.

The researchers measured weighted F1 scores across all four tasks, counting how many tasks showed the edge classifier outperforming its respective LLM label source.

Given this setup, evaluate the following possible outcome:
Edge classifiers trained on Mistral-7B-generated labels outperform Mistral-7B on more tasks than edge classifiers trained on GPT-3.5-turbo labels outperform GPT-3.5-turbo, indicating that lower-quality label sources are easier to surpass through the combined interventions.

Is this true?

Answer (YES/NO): NO